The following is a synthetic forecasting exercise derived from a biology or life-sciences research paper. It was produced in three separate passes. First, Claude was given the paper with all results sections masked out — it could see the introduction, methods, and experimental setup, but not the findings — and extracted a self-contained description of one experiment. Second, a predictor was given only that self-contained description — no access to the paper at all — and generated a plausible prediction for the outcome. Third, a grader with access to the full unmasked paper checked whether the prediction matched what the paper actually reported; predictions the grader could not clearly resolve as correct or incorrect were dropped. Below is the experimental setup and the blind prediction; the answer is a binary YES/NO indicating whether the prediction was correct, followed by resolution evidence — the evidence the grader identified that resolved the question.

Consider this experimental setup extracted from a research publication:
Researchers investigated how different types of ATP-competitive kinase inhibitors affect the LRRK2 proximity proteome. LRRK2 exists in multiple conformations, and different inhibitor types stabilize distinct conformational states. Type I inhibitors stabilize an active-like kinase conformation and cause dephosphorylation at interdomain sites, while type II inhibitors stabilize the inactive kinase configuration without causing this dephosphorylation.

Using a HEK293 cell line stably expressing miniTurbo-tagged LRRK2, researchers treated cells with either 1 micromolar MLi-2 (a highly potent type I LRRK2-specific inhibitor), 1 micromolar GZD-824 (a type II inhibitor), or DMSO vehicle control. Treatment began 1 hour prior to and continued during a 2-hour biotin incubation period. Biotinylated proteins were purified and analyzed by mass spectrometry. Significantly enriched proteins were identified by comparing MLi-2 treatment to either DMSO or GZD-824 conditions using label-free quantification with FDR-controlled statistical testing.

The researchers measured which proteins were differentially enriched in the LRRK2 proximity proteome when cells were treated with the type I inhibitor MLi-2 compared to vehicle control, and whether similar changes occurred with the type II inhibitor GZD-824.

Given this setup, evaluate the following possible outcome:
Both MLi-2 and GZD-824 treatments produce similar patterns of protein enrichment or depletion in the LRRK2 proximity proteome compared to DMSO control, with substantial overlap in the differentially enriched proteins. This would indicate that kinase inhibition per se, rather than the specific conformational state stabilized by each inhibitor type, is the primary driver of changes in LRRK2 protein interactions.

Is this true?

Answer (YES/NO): NO